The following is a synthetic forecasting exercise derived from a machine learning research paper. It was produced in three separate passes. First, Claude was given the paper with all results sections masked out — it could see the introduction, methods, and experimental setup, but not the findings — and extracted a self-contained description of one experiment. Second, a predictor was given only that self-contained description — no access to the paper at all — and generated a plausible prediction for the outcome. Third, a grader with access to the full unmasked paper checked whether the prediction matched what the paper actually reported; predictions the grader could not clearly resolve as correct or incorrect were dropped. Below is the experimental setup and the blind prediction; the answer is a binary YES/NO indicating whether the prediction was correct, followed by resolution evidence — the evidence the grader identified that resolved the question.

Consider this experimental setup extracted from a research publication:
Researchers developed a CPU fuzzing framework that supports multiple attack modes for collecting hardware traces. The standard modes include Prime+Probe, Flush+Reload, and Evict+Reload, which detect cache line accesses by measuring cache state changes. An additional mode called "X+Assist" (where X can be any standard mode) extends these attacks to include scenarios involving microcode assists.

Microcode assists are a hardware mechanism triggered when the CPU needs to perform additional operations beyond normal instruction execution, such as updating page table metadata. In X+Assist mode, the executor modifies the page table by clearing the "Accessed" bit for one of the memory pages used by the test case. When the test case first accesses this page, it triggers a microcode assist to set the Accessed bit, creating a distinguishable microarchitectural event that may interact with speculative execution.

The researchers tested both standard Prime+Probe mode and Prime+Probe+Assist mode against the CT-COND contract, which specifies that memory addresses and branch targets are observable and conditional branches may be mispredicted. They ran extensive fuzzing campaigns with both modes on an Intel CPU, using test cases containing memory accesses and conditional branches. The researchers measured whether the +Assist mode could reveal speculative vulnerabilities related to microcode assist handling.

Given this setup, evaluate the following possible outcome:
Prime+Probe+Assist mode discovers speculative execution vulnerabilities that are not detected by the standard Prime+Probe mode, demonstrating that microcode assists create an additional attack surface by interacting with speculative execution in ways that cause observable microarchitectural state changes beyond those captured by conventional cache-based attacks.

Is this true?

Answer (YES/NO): YES